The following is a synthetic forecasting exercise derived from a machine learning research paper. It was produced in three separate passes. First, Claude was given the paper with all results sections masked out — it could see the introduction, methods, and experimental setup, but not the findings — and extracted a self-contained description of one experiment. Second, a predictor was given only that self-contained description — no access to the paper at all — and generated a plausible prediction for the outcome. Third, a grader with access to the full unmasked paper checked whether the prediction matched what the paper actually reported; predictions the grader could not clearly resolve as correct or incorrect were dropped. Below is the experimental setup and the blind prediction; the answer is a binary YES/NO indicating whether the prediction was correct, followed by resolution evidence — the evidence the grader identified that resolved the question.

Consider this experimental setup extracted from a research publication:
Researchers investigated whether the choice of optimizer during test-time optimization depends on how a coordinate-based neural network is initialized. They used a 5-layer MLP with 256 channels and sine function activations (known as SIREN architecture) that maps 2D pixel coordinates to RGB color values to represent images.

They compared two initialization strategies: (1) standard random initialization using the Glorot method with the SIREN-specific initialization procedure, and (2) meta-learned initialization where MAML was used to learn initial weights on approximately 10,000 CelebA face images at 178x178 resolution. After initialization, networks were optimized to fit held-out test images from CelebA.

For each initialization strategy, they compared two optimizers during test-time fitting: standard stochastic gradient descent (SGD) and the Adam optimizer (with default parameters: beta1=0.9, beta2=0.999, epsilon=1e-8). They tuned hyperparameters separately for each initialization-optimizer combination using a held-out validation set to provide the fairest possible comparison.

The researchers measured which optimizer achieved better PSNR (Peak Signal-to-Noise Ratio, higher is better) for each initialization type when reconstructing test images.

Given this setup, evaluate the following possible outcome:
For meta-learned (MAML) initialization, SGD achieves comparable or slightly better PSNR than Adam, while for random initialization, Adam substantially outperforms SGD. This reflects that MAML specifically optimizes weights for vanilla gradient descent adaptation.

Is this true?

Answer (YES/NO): YES